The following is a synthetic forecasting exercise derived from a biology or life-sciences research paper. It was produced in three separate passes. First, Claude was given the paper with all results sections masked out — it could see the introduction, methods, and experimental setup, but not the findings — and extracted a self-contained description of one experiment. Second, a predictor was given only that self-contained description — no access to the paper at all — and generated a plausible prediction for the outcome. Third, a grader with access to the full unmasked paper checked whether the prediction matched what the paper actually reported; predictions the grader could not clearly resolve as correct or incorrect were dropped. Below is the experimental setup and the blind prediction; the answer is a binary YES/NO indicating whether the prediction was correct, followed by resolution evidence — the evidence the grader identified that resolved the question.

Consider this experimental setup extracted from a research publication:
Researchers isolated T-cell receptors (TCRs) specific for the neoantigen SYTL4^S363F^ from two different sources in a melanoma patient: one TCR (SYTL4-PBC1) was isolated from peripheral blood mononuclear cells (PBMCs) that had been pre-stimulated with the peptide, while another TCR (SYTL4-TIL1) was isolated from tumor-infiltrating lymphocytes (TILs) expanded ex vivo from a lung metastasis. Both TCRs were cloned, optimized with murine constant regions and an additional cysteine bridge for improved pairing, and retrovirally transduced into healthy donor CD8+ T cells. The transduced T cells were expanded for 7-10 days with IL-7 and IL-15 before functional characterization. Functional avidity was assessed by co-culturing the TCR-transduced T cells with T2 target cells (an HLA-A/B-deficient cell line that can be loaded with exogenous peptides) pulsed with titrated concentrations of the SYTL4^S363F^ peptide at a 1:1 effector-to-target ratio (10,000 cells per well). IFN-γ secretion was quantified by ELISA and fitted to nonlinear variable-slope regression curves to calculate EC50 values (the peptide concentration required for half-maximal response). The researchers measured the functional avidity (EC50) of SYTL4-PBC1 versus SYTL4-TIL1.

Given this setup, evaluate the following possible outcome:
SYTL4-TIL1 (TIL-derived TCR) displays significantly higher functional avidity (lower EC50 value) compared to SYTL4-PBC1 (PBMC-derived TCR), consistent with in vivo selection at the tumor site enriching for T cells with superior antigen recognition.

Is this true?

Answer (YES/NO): NO